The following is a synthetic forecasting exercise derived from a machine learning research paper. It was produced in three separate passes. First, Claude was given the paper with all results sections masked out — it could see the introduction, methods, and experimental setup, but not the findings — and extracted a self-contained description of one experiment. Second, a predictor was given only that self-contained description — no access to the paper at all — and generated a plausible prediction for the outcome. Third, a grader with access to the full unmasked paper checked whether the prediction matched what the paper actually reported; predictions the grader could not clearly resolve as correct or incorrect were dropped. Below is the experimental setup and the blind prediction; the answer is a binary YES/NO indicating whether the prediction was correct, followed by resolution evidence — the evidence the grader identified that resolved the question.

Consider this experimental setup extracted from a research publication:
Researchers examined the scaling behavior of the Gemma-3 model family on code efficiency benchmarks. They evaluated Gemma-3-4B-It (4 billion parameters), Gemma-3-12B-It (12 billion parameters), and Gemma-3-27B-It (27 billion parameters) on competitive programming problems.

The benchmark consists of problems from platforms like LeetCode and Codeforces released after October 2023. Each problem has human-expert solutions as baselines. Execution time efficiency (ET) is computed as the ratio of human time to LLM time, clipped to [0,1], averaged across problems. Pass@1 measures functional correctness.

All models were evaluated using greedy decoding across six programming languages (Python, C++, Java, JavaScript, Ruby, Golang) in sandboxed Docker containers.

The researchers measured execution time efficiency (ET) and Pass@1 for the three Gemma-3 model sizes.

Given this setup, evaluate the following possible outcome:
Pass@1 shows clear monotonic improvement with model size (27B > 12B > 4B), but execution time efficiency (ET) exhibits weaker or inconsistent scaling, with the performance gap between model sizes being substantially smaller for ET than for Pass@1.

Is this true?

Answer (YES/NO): NO